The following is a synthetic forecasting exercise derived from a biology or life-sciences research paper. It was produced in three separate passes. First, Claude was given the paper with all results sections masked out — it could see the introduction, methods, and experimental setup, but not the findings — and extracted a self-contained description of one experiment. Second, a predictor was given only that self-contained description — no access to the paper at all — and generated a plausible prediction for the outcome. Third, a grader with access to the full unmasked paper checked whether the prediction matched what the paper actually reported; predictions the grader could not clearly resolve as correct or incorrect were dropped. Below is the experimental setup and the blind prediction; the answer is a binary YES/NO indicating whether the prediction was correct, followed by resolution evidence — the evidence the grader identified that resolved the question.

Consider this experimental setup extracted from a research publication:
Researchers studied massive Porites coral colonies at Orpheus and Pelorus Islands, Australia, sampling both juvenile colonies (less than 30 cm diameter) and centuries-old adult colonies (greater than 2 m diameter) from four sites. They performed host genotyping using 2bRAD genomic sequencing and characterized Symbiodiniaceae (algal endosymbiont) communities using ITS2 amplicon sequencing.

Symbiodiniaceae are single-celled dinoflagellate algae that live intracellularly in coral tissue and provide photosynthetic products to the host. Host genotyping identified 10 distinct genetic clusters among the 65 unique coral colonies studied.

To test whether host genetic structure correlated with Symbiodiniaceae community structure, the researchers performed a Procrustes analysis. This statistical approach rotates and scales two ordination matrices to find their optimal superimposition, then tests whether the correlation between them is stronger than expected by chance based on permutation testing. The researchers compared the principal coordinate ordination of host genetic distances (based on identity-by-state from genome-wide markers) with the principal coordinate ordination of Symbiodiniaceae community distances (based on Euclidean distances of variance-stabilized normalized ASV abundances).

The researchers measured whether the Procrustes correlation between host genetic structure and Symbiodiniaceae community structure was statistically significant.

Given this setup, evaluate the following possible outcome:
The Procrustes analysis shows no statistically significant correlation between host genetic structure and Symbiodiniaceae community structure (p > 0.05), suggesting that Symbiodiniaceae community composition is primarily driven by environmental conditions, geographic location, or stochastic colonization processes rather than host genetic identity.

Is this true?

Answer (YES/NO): NO